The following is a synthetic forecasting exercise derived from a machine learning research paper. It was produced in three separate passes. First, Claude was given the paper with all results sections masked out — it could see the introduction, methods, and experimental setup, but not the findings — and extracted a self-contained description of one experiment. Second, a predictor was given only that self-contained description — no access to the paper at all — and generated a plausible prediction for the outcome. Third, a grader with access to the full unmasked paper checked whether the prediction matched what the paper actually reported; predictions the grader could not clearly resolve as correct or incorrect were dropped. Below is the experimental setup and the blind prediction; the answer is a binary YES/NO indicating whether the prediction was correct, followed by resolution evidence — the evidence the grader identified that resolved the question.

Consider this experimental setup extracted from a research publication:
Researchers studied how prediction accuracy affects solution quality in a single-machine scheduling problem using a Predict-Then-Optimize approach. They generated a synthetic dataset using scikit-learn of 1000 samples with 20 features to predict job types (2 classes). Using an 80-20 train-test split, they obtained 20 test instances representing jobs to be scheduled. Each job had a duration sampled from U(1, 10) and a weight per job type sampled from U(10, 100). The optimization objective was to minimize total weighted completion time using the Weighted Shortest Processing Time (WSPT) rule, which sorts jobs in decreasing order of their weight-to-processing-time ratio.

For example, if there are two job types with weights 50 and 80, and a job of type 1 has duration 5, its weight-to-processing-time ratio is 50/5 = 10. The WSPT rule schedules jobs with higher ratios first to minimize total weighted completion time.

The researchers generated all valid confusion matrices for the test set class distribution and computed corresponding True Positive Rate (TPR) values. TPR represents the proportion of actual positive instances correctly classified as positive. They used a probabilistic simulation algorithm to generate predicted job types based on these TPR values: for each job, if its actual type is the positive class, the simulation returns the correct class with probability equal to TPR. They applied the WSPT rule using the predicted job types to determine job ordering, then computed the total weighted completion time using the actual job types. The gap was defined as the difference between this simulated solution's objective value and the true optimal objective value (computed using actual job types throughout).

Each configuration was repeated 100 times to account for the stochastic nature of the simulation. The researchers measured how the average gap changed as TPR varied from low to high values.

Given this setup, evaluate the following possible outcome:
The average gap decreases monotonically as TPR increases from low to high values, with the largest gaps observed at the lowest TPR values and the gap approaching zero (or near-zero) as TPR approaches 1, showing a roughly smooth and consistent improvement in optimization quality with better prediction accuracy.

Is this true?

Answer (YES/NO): NO